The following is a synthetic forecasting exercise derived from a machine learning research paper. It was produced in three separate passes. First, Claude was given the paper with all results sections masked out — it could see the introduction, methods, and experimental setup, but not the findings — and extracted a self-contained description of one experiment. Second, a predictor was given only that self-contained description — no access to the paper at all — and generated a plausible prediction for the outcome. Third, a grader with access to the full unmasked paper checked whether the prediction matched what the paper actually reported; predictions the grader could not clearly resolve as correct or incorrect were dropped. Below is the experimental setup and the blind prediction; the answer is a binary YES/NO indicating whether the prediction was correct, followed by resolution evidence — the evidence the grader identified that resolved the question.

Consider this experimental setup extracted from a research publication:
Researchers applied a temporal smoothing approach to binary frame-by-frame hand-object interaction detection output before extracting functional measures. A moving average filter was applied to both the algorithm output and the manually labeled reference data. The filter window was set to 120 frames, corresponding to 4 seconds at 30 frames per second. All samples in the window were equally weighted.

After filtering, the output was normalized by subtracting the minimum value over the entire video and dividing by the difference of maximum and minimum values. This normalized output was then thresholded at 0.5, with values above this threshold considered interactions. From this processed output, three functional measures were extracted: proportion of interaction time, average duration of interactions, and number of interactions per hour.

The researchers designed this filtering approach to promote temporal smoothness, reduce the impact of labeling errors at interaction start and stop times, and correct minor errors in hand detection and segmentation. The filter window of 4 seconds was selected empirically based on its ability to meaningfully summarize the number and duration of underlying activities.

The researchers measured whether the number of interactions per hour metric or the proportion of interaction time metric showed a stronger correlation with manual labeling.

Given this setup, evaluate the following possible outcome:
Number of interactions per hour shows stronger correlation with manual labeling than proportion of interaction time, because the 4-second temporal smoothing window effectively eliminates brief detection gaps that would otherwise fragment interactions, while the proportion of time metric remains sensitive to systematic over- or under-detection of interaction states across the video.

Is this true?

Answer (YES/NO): YES